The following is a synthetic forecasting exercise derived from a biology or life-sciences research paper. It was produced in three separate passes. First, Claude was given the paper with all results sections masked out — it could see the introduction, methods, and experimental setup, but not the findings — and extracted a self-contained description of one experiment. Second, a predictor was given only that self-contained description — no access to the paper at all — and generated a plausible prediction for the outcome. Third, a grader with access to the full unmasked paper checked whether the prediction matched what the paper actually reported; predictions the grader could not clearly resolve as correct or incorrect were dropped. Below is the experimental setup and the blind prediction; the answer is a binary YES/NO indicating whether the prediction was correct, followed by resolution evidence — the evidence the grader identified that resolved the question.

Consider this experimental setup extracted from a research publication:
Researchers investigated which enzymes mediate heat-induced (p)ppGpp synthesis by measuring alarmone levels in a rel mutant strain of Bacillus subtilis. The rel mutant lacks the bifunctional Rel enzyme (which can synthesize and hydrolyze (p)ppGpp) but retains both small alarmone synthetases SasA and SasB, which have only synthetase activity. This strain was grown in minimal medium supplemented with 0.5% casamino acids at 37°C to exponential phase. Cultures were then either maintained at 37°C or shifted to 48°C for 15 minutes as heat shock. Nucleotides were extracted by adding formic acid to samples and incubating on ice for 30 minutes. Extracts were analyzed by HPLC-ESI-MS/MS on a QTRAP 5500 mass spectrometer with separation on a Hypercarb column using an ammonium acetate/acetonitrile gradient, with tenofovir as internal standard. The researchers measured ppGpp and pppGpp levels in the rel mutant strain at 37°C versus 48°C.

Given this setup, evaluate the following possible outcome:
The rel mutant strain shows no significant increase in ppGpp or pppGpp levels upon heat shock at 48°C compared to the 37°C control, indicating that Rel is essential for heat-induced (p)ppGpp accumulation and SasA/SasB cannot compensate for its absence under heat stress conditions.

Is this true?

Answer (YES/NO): YES